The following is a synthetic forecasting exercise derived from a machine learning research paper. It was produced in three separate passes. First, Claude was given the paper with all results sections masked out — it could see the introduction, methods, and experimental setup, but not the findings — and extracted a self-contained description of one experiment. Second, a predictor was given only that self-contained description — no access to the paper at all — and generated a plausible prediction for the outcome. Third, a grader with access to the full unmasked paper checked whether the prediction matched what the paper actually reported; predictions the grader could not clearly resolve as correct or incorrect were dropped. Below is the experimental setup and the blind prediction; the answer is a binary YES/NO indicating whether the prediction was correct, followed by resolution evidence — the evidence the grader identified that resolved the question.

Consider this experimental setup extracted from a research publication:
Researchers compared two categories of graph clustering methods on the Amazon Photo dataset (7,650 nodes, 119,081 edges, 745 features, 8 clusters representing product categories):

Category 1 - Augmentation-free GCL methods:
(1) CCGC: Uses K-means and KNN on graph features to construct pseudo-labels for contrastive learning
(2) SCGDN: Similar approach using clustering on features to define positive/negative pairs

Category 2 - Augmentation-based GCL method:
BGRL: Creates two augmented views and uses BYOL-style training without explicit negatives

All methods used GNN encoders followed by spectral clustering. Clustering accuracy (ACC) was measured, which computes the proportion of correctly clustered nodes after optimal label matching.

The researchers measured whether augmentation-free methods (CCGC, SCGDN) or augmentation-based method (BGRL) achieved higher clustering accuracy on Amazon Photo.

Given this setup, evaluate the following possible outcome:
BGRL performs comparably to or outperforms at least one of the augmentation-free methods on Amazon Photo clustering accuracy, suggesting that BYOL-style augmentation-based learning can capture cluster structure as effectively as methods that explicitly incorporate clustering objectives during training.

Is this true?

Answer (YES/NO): NO